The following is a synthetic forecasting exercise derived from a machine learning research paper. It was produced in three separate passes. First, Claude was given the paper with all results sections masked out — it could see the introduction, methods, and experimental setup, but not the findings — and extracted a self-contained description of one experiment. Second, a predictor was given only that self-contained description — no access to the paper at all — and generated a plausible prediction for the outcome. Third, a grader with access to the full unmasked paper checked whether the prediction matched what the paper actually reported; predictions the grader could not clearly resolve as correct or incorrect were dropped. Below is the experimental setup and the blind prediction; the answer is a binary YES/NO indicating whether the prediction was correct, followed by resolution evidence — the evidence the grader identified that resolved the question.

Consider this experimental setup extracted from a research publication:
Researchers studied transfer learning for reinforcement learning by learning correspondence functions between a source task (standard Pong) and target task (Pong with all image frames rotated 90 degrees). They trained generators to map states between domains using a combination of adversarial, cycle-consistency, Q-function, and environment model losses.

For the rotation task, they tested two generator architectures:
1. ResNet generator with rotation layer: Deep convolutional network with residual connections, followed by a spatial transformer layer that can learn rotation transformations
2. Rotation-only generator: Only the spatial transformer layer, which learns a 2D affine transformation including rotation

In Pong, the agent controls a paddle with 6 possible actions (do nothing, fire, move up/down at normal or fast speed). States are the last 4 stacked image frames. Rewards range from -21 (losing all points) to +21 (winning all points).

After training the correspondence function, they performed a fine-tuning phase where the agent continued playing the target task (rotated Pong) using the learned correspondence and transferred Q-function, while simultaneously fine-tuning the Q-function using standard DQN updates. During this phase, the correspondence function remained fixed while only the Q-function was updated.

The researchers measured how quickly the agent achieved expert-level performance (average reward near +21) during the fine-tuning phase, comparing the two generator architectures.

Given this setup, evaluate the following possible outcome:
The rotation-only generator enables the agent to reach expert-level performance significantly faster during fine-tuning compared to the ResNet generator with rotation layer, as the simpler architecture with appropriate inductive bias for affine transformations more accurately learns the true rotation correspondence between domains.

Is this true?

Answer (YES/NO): YES